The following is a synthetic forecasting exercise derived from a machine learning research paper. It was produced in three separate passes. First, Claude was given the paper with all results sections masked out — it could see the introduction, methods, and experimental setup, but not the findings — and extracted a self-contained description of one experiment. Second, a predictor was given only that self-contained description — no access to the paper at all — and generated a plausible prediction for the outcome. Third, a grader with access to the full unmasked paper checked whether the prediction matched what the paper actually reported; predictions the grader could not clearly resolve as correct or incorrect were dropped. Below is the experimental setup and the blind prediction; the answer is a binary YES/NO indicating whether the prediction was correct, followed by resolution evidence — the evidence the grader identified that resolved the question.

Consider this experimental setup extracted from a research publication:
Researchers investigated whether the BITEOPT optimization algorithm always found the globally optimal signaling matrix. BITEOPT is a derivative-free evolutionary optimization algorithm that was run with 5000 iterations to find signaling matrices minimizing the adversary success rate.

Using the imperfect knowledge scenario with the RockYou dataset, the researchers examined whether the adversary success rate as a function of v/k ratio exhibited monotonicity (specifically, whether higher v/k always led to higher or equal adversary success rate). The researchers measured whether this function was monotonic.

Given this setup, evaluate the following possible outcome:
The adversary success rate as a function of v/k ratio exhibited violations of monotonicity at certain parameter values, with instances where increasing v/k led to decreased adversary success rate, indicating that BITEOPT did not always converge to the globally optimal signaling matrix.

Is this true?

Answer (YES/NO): YES